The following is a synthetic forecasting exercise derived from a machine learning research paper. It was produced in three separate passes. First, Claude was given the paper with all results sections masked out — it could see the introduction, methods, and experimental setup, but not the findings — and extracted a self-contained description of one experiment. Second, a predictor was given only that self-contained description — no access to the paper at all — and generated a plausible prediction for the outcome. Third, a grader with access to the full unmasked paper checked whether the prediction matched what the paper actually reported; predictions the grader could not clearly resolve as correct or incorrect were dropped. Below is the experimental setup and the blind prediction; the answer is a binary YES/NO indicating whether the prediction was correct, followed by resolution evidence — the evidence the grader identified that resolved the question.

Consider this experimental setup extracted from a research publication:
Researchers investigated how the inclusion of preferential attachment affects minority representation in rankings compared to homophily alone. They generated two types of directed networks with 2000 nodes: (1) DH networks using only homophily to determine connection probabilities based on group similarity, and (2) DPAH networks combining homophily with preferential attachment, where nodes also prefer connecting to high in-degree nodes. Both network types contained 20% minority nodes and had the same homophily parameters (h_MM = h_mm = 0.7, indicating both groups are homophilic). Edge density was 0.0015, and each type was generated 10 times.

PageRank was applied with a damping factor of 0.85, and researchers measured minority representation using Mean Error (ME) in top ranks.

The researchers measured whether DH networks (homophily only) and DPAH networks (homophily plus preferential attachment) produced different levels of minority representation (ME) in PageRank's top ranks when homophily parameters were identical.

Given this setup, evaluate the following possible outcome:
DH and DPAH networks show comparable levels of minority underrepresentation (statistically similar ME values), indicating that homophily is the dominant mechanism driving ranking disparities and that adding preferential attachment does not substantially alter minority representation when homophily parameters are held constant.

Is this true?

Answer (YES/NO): YES